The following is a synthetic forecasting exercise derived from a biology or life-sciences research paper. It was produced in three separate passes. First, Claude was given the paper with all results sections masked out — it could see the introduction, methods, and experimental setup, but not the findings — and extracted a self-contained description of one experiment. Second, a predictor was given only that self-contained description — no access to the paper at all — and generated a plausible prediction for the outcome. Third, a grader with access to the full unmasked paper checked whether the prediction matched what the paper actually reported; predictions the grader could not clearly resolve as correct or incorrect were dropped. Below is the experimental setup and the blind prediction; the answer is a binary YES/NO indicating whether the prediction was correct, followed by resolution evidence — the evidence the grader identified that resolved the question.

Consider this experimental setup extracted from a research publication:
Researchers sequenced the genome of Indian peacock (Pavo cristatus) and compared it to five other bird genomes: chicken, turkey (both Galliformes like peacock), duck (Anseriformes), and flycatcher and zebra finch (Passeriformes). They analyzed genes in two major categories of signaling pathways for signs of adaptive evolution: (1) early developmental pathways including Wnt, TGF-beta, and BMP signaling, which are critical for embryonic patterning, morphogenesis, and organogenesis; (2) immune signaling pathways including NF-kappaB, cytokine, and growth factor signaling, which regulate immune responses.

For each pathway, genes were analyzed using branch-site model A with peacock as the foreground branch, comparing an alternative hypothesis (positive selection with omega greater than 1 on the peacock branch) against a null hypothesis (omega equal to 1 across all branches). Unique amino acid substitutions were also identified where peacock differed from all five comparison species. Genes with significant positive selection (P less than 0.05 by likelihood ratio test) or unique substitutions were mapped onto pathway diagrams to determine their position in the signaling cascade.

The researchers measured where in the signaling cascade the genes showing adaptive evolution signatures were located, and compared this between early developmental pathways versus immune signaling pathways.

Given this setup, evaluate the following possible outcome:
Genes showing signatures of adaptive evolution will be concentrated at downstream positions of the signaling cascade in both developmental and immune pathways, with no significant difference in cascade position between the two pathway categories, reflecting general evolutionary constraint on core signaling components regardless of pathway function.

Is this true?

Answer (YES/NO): NO